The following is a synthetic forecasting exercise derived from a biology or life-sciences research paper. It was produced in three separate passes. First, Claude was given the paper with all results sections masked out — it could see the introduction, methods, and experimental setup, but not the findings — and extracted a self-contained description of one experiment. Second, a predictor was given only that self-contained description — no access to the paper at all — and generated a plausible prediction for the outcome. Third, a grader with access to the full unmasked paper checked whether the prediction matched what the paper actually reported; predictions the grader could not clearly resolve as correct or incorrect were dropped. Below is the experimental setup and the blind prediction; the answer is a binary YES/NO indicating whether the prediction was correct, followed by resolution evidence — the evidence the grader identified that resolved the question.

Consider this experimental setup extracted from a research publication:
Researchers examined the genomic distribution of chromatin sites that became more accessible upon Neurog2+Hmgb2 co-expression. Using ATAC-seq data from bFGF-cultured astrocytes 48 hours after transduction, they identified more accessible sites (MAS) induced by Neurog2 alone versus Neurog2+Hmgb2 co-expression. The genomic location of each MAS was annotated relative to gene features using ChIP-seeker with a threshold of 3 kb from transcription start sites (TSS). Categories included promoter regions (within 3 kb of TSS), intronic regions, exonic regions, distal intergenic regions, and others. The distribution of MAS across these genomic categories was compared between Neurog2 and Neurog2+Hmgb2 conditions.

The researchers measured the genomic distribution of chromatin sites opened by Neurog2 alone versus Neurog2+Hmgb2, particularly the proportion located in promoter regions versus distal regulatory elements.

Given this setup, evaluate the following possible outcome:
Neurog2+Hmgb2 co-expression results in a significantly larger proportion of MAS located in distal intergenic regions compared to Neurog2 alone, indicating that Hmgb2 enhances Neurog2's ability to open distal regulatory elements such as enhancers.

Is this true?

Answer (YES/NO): NO